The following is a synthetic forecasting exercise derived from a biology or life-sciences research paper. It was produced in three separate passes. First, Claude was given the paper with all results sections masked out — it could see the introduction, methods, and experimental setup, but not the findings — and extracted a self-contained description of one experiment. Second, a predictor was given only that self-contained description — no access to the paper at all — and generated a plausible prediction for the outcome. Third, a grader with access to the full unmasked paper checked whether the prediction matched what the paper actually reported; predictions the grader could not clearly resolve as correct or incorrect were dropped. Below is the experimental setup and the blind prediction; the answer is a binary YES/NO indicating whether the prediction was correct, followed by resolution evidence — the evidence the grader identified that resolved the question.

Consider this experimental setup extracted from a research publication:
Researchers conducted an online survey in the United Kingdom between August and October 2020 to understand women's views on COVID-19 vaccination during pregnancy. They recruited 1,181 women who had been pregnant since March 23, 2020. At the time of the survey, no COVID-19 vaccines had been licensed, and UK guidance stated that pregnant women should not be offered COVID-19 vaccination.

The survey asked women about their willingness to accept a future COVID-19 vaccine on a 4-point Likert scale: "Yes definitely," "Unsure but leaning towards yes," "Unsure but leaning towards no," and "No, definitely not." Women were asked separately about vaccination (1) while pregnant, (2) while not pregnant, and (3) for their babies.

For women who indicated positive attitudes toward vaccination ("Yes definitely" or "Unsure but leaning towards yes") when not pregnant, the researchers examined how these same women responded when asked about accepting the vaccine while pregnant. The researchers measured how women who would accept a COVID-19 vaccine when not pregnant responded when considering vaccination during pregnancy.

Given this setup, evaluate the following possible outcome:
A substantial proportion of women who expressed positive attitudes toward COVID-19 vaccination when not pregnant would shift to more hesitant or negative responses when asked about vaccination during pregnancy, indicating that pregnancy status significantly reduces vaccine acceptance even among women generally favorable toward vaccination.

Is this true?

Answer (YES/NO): YES